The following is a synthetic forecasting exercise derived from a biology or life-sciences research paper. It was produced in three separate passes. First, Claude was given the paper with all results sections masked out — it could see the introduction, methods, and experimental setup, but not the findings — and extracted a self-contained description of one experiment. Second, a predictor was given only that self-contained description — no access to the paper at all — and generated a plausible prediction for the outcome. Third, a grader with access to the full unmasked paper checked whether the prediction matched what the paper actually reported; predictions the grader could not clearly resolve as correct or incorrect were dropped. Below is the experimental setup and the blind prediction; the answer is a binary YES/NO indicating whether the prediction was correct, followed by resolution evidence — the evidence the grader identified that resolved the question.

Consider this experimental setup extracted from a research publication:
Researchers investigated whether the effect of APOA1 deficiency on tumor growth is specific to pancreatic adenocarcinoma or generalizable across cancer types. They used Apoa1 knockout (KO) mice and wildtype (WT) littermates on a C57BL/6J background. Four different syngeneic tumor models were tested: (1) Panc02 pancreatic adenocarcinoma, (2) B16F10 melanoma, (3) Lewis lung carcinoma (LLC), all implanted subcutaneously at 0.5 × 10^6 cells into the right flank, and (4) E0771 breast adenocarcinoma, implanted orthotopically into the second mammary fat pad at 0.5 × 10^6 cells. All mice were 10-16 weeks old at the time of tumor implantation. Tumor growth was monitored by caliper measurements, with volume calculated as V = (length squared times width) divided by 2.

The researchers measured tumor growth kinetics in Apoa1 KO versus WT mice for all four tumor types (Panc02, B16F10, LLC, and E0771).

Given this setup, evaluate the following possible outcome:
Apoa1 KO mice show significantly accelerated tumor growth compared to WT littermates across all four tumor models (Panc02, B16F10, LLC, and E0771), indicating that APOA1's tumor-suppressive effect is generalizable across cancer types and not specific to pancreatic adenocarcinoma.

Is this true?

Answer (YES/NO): NO